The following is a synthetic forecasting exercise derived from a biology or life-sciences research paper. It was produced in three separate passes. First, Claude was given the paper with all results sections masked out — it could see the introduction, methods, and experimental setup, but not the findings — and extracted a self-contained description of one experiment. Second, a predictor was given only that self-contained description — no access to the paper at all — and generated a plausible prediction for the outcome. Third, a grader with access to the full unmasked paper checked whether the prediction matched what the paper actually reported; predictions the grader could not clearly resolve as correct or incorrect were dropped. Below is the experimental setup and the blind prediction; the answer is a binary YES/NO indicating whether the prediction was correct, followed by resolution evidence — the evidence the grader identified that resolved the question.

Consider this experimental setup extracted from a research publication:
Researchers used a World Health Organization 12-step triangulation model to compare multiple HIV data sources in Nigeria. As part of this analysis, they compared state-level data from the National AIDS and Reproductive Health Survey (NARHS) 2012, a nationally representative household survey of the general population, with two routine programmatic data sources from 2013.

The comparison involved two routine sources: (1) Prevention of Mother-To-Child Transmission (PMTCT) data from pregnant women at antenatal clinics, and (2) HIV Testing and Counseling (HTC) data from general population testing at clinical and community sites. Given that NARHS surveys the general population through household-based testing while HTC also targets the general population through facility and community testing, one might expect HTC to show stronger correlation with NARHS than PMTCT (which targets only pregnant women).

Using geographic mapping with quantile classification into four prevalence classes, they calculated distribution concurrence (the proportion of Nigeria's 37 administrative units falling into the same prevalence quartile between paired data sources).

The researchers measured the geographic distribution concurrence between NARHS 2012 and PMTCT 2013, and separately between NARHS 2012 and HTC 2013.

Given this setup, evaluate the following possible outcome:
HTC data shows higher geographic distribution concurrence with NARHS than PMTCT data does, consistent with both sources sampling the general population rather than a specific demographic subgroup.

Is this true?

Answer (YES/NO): NO